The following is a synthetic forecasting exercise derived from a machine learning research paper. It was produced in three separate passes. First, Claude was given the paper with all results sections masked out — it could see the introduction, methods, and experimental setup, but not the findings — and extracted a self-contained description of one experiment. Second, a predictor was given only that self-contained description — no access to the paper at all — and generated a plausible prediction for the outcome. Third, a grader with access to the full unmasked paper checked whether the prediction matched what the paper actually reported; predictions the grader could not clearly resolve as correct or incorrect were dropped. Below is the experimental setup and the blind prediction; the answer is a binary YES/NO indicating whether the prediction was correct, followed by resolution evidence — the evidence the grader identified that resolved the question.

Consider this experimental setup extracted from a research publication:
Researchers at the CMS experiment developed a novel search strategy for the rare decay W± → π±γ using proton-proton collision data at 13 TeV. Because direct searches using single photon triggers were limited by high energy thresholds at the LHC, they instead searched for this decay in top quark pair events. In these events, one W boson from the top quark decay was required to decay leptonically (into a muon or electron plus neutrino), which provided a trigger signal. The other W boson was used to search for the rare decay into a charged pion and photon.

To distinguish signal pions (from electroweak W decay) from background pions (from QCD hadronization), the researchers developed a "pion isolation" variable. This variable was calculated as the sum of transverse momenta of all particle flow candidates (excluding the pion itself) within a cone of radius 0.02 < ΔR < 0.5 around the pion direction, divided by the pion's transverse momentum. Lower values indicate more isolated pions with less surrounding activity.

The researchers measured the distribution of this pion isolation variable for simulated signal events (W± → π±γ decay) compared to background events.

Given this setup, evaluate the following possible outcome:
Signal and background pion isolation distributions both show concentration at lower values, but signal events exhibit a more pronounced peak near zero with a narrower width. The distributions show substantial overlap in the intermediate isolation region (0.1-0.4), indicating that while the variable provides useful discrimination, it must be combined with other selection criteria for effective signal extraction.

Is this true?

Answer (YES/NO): NO